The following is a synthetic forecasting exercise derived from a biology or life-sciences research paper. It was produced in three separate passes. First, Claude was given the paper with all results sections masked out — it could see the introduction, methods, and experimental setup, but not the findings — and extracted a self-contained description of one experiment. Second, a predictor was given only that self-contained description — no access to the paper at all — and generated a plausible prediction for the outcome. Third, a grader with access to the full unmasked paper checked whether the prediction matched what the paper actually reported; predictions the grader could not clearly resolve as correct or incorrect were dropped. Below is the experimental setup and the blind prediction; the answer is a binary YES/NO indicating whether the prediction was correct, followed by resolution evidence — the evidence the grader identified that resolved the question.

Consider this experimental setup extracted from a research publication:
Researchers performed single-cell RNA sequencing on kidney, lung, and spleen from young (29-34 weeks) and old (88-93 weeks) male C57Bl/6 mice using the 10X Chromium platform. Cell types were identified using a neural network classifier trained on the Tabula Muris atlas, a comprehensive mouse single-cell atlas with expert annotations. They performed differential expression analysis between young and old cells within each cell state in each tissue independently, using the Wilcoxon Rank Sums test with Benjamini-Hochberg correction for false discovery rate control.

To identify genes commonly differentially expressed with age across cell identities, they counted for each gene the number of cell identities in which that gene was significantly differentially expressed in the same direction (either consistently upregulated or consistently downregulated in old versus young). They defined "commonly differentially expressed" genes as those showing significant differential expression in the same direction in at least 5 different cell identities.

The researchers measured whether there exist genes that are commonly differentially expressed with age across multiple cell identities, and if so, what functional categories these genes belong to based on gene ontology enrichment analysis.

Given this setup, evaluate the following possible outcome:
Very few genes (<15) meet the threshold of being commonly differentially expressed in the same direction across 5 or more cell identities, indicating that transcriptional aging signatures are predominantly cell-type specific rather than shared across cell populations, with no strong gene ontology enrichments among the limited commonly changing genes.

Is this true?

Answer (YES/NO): NO